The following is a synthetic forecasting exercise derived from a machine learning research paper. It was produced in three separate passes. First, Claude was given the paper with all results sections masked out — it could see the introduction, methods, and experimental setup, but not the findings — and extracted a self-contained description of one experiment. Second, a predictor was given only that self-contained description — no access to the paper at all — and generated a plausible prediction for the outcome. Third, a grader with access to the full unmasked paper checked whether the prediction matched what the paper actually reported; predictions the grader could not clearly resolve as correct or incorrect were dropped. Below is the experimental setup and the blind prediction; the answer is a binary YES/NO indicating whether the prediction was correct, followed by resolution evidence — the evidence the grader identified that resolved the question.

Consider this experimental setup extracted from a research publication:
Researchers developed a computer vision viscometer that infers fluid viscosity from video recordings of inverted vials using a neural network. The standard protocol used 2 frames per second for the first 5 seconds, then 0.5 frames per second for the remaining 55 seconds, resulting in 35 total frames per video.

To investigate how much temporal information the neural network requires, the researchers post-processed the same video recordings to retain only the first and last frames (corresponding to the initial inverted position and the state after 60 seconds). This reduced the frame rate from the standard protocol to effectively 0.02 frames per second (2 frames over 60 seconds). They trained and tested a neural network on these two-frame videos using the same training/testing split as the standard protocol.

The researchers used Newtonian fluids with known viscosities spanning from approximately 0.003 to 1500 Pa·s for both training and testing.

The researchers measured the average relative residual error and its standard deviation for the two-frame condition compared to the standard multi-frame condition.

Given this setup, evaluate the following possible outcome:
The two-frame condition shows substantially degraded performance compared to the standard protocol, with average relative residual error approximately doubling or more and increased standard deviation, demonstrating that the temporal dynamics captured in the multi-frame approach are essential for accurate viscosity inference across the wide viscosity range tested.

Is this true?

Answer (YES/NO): NO